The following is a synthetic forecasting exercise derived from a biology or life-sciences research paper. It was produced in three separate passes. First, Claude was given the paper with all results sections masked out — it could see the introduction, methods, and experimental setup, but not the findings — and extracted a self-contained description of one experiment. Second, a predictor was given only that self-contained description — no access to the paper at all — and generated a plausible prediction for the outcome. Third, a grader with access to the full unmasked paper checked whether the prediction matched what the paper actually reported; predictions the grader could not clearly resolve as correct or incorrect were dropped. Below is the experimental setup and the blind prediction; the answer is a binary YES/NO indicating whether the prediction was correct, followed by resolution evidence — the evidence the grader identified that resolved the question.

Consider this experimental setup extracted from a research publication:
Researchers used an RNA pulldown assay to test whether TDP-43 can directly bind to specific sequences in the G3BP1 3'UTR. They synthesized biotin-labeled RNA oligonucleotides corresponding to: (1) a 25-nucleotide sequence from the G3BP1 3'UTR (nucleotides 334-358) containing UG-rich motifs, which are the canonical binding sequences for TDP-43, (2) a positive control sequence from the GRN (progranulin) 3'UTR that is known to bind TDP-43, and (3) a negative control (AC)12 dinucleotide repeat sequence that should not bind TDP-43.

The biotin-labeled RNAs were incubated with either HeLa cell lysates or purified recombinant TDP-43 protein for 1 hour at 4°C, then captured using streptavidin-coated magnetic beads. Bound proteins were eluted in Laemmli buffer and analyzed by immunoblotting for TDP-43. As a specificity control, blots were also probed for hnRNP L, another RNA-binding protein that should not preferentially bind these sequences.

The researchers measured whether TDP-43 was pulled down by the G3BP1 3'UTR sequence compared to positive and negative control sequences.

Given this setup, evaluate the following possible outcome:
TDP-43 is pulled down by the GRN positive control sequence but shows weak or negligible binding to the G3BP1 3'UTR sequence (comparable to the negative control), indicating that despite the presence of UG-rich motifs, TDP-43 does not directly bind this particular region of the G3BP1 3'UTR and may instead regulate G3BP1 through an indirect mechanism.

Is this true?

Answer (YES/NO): NO